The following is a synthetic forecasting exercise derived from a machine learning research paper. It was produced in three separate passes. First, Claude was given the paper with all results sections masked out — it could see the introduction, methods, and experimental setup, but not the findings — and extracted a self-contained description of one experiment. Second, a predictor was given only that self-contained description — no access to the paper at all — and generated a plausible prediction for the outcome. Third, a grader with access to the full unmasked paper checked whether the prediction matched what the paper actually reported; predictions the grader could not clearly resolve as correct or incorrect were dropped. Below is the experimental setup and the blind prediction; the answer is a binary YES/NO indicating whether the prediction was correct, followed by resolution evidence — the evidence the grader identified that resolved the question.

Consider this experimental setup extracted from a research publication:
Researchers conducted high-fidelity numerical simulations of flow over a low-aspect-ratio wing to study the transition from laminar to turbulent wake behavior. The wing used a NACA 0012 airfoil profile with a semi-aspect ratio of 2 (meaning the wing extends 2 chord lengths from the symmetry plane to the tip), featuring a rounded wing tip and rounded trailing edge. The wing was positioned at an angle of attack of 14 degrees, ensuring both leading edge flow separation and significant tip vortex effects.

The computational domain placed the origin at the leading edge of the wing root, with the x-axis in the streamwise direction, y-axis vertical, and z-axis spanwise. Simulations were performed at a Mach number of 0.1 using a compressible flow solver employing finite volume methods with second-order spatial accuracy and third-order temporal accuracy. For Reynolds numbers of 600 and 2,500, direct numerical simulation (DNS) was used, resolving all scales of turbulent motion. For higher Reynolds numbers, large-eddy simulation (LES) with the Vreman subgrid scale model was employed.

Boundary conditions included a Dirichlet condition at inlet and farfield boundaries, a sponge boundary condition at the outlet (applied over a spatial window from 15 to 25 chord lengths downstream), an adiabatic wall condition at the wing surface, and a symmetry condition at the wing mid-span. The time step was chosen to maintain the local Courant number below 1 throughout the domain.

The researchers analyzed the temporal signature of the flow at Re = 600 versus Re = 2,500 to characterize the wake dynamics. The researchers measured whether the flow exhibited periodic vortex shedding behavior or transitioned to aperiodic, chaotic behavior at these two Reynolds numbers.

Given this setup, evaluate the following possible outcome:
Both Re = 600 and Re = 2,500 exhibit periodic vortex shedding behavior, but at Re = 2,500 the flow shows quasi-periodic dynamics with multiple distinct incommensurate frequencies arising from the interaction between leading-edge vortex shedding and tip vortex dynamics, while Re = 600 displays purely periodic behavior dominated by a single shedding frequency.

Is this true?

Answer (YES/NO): NO